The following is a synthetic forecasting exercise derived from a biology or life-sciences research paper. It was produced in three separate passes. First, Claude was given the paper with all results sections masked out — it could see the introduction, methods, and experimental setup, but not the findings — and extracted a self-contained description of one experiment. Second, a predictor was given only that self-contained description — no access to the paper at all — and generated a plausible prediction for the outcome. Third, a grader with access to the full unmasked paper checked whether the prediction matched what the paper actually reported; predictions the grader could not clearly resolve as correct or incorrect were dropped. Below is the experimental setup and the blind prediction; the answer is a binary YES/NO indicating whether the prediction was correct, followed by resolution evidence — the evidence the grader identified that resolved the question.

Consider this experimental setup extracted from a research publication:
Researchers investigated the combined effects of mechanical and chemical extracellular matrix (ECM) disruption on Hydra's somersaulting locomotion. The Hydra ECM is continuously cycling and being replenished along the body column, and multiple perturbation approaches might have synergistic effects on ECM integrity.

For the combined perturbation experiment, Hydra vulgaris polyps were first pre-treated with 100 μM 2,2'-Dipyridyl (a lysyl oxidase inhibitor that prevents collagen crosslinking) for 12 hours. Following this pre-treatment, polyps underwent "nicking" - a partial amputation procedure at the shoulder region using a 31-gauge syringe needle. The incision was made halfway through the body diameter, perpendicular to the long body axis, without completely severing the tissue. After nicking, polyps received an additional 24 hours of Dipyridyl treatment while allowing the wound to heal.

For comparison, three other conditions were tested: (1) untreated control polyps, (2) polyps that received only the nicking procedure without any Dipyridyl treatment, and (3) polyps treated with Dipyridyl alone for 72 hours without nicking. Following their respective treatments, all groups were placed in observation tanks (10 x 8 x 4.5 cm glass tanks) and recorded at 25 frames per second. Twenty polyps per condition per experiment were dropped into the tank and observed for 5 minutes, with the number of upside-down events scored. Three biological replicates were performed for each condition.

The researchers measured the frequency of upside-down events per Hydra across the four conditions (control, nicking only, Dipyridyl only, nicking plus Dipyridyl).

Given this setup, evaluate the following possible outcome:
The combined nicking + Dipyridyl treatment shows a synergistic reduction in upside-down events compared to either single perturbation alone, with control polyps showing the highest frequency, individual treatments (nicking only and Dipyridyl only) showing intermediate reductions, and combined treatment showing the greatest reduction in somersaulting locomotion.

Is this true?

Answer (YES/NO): NO